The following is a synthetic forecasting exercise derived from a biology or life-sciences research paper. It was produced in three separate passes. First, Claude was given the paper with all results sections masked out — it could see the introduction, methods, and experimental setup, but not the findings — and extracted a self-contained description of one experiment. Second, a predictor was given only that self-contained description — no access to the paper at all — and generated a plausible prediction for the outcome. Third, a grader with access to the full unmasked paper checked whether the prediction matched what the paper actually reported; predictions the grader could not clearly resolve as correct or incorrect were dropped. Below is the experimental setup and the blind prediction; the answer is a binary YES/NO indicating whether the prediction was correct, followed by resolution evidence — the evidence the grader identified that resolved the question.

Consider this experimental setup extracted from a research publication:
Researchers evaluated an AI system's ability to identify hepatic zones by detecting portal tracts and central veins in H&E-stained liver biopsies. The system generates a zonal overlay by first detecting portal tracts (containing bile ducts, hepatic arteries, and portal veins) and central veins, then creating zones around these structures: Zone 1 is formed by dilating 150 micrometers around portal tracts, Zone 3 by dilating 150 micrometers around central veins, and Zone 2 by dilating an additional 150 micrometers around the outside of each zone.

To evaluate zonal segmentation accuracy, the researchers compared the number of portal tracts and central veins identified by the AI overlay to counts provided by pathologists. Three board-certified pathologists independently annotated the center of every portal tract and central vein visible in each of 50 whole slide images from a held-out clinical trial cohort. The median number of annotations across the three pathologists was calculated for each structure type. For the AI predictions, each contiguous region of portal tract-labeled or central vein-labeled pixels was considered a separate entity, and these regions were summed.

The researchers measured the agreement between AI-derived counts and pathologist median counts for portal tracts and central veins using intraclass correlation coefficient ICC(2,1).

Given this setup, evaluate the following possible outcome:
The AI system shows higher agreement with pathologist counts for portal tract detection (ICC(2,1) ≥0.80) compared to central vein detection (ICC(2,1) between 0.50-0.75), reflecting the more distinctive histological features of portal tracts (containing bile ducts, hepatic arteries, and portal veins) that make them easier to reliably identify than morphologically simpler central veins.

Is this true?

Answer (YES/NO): NO